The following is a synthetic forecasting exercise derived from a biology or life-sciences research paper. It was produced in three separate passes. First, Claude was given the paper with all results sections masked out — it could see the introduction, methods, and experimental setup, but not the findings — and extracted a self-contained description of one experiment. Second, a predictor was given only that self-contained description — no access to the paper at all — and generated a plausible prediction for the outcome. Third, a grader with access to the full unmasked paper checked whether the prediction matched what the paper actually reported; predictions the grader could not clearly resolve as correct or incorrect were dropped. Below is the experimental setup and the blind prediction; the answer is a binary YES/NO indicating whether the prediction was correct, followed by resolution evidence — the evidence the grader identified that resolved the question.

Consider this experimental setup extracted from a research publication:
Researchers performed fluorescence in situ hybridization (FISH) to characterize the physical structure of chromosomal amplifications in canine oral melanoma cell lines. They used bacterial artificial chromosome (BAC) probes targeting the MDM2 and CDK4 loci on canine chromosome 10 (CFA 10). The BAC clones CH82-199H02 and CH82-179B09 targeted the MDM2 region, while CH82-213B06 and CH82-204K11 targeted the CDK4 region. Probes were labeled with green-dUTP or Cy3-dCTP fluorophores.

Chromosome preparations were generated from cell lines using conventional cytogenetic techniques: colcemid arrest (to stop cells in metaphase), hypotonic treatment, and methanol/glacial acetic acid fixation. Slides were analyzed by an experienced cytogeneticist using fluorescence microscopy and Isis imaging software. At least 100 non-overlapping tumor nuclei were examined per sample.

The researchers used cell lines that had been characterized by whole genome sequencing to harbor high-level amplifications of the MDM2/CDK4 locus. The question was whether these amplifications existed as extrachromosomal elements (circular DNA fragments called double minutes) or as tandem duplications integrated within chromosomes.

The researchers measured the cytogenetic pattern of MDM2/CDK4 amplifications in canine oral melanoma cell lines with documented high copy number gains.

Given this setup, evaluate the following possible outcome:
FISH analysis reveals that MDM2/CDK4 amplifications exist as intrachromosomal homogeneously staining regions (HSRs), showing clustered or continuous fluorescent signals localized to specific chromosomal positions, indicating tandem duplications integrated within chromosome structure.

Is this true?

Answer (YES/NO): NO